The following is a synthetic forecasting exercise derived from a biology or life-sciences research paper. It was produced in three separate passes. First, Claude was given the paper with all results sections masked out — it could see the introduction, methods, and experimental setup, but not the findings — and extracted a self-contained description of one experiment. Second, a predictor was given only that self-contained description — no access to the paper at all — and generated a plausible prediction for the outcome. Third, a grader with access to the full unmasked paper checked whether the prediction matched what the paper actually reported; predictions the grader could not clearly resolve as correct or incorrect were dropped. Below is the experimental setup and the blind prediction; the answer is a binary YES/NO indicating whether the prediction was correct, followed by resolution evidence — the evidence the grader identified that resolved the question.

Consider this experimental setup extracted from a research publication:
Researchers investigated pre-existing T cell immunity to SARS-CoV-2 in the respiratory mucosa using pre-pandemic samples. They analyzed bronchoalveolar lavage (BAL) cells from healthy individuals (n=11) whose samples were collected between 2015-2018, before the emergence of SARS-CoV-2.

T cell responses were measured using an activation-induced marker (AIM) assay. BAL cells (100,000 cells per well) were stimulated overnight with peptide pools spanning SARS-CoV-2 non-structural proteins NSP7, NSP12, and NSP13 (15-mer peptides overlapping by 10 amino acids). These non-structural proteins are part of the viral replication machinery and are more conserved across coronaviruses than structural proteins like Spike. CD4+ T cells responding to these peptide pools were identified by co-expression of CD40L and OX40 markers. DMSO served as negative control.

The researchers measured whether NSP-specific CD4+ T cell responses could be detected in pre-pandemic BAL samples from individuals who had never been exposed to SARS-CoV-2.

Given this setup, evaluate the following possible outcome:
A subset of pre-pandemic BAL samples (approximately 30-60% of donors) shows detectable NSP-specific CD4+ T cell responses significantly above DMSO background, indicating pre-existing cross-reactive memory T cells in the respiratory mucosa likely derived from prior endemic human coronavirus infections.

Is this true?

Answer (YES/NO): YES